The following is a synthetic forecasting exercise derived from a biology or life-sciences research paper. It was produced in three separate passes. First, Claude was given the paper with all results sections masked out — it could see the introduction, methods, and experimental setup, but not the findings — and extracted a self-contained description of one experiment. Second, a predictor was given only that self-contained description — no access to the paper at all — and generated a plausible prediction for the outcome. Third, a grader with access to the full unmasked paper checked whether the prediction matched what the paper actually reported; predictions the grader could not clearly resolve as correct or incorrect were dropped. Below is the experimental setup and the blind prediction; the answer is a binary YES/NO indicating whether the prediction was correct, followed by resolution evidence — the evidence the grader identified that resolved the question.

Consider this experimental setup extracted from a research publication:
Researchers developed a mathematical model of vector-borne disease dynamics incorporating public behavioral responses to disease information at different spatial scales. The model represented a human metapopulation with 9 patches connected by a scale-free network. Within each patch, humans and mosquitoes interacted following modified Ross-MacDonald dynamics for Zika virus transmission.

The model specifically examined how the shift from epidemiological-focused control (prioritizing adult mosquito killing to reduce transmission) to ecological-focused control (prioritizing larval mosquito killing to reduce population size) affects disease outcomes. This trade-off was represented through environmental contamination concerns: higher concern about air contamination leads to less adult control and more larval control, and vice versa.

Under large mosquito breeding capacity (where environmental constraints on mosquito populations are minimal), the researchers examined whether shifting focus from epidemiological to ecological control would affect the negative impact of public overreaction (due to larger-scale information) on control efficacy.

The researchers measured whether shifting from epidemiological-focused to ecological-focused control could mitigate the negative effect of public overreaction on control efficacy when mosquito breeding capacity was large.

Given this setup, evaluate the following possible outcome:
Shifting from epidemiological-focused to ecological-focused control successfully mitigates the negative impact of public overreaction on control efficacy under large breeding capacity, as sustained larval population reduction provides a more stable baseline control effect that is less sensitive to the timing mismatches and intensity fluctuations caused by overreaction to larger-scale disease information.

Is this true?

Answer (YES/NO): NO